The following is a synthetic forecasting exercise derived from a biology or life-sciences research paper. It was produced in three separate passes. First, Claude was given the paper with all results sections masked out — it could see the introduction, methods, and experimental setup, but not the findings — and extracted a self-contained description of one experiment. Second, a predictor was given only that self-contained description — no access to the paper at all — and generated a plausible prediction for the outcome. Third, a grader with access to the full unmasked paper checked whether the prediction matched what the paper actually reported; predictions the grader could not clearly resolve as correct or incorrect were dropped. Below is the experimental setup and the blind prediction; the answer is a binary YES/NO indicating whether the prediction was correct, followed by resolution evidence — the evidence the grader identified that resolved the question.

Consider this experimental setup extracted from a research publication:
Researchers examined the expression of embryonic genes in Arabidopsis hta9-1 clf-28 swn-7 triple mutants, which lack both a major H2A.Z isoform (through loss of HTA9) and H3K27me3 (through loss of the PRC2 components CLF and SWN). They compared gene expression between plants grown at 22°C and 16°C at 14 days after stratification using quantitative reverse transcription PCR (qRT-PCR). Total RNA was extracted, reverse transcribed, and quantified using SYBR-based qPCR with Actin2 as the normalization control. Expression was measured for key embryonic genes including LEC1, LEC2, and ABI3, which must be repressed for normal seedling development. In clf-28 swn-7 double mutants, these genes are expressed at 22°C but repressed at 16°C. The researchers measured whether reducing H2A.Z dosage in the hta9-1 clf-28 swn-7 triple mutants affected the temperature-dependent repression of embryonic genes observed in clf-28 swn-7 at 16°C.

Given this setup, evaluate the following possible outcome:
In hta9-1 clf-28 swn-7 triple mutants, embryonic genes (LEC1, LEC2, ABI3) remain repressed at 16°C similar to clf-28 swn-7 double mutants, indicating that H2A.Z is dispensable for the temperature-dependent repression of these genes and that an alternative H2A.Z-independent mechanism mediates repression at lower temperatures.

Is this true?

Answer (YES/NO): NO